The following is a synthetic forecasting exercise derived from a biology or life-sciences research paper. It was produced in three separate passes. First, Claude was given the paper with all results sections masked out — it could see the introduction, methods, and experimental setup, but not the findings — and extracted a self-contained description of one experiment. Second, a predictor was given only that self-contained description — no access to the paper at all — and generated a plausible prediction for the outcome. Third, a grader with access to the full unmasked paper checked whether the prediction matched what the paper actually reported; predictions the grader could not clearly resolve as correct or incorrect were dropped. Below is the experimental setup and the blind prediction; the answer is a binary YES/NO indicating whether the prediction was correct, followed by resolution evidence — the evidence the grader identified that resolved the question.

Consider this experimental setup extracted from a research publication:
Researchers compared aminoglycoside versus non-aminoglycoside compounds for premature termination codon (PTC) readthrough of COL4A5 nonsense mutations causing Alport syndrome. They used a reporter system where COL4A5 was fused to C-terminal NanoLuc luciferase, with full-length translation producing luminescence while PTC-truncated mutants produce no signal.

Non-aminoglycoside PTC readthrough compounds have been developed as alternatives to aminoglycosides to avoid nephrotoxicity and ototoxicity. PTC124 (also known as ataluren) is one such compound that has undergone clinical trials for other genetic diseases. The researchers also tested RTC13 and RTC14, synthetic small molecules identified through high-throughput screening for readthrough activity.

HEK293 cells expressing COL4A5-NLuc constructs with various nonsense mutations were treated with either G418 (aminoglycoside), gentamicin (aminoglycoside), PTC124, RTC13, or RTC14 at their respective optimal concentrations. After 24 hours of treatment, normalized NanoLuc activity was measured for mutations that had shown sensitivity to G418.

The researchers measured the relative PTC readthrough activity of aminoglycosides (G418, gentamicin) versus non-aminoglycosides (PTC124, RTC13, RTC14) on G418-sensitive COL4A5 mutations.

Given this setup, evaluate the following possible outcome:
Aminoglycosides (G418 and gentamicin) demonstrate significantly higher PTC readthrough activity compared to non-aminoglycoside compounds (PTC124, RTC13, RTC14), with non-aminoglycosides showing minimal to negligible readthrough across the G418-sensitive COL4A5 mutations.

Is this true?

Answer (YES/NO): NO